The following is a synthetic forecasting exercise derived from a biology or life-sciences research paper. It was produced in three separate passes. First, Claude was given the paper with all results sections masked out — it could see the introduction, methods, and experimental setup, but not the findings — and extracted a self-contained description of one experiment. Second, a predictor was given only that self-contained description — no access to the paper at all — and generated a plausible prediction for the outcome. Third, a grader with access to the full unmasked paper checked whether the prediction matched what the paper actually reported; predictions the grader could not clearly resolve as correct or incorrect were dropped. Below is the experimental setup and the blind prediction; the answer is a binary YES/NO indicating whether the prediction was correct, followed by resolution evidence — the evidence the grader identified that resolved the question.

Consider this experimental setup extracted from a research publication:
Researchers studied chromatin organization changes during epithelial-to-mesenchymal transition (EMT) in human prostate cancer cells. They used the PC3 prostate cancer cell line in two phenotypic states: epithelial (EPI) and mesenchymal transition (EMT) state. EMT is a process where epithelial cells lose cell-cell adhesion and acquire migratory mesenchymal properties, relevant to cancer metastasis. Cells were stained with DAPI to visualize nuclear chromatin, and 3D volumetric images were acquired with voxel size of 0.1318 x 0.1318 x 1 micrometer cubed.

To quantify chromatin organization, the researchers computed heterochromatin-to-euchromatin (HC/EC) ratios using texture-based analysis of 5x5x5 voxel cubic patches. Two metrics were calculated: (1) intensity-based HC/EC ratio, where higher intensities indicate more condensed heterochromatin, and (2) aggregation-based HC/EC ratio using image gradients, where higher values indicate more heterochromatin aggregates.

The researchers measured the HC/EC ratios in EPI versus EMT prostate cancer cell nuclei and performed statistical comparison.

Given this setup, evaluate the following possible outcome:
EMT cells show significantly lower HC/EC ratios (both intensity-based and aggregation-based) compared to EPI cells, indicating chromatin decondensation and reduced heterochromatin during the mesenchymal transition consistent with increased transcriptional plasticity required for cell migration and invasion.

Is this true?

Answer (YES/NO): YES